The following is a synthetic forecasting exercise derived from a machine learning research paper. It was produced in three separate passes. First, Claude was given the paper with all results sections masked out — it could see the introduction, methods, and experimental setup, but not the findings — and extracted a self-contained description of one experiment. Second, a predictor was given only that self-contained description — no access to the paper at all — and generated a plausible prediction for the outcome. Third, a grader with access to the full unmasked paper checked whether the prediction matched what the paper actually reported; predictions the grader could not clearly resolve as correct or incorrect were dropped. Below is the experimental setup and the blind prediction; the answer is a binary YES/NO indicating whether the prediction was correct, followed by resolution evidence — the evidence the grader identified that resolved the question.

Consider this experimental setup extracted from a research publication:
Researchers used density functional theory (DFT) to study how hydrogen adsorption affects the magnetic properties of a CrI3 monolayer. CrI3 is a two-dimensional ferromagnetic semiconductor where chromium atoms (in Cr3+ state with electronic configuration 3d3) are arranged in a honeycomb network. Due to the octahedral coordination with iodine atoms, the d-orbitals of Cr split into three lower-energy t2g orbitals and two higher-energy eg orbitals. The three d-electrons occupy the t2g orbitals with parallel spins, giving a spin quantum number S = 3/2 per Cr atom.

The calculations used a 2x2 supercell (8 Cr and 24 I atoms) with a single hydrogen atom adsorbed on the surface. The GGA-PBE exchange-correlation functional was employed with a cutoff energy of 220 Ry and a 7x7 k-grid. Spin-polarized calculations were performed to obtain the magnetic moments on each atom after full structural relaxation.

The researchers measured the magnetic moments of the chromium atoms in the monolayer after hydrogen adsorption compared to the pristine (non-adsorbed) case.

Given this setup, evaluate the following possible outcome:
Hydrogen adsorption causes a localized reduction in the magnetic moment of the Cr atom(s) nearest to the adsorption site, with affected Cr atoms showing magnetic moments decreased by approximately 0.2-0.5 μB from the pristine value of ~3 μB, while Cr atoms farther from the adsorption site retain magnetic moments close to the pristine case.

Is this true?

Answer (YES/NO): NO